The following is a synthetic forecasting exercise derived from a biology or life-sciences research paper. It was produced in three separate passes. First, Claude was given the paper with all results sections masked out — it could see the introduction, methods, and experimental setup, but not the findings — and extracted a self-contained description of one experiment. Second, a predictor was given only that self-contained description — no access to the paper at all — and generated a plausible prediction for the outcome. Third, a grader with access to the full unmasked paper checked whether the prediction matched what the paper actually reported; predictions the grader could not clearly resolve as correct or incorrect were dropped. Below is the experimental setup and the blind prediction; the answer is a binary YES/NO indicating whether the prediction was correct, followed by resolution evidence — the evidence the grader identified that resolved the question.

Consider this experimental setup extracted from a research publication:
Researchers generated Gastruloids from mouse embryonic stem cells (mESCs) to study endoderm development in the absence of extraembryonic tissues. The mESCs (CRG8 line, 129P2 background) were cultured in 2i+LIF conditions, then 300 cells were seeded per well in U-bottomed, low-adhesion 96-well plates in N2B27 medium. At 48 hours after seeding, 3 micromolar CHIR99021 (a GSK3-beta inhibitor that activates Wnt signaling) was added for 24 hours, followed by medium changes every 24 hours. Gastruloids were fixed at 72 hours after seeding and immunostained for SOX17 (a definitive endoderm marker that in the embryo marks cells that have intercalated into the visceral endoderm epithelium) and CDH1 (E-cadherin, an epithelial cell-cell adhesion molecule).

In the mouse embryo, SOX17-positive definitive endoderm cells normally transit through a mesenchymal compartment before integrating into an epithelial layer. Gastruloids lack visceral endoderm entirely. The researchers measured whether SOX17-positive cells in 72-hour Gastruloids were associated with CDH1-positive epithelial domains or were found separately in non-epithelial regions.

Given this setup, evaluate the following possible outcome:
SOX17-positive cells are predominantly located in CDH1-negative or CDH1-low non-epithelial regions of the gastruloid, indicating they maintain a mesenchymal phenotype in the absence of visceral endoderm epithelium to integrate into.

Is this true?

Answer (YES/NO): NO